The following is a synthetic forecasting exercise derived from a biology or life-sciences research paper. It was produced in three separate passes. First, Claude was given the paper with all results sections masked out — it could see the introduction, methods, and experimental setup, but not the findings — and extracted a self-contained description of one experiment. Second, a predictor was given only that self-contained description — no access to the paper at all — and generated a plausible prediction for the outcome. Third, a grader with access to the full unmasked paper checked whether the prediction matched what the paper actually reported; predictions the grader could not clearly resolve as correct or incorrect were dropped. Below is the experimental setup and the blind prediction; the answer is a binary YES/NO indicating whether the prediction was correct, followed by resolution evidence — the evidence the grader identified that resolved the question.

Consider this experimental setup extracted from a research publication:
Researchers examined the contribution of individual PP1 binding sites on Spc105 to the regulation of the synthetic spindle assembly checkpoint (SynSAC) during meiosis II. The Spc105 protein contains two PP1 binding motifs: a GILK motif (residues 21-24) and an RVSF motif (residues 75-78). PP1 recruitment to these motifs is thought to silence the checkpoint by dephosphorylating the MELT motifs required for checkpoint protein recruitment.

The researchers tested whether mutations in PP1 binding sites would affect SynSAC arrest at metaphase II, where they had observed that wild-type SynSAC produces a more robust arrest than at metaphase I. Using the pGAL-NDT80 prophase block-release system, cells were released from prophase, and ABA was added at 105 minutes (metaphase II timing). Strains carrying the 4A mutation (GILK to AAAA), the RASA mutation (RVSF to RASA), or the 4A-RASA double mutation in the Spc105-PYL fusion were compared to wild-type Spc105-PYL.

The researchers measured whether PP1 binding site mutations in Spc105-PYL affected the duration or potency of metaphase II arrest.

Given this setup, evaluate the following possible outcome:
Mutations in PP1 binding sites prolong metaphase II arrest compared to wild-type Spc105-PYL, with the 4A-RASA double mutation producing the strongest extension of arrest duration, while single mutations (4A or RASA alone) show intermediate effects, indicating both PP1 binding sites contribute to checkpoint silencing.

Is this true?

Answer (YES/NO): YES